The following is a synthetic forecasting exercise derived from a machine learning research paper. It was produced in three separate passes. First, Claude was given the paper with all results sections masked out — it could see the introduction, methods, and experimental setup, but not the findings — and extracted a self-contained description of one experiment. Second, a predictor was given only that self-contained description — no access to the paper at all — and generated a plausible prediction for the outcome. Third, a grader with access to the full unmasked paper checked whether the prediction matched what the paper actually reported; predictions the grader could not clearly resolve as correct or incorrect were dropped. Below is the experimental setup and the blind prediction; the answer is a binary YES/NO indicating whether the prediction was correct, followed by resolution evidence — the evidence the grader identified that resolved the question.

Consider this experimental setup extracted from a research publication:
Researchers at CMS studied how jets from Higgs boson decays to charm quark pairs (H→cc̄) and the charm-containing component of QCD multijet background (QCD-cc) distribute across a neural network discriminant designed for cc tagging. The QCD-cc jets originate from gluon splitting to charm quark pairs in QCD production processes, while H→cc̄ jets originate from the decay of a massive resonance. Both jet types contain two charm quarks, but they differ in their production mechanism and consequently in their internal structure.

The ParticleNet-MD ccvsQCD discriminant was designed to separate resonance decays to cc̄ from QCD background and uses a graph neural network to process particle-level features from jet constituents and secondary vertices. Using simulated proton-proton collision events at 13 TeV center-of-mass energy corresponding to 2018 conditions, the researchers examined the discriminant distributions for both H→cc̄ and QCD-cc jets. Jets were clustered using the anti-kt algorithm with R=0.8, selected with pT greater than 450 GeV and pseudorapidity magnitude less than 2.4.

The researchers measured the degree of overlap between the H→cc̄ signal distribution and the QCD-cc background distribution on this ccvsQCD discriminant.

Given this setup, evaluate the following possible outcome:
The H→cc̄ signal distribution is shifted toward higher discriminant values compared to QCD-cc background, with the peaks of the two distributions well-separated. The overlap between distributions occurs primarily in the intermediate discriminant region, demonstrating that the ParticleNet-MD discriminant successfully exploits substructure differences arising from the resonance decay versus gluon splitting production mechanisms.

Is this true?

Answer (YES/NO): NO